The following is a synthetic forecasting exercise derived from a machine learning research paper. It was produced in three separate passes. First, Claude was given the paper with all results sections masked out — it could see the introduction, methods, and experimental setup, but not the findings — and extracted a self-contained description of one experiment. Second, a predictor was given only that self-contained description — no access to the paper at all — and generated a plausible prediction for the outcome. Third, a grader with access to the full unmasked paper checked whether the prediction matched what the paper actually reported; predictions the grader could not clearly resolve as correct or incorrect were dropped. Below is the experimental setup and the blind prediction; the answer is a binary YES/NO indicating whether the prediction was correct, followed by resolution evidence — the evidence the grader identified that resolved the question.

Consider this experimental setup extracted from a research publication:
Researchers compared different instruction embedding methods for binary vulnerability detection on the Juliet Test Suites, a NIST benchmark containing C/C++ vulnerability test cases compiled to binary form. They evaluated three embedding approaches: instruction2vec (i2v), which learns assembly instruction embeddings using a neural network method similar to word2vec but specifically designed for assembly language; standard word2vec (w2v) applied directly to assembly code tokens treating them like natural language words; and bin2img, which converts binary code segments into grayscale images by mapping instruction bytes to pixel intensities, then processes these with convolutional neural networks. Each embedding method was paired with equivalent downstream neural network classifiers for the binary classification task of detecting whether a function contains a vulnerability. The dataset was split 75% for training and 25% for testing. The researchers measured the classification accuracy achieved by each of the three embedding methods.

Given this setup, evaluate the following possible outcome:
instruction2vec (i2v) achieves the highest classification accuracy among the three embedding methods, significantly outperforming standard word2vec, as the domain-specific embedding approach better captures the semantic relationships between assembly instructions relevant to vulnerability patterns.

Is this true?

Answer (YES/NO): NO